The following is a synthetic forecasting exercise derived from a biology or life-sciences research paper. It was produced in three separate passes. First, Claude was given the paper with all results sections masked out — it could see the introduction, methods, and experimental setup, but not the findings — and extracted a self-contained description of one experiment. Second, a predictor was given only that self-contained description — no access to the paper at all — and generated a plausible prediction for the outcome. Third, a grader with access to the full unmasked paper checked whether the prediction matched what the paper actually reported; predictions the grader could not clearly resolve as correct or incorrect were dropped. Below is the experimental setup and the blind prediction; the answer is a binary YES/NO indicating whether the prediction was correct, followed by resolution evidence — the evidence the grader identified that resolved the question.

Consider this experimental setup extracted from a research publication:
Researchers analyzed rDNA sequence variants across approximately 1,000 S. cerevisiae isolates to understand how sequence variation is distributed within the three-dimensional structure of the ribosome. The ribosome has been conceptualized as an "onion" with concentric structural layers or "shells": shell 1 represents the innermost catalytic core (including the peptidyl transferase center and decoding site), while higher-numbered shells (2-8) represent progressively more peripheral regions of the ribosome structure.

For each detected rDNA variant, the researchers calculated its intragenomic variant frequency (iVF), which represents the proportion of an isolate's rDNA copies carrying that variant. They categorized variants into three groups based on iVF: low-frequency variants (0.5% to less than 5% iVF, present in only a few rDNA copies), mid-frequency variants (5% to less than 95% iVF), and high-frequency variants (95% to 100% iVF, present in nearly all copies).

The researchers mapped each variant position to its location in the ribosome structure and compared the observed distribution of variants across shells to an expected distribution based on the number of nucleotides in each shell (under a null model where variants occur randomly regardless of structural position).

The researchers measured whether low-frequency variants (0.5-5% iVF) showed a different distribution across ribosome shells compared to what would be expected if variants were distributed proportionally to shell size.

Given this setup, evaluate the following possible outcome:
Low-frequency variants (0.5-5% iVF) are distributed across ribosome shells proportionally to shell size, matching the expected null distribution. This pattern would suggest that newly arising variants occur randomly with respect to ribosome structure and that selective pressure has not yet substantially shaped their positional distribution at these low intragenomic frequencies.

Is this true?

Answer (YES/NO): NO